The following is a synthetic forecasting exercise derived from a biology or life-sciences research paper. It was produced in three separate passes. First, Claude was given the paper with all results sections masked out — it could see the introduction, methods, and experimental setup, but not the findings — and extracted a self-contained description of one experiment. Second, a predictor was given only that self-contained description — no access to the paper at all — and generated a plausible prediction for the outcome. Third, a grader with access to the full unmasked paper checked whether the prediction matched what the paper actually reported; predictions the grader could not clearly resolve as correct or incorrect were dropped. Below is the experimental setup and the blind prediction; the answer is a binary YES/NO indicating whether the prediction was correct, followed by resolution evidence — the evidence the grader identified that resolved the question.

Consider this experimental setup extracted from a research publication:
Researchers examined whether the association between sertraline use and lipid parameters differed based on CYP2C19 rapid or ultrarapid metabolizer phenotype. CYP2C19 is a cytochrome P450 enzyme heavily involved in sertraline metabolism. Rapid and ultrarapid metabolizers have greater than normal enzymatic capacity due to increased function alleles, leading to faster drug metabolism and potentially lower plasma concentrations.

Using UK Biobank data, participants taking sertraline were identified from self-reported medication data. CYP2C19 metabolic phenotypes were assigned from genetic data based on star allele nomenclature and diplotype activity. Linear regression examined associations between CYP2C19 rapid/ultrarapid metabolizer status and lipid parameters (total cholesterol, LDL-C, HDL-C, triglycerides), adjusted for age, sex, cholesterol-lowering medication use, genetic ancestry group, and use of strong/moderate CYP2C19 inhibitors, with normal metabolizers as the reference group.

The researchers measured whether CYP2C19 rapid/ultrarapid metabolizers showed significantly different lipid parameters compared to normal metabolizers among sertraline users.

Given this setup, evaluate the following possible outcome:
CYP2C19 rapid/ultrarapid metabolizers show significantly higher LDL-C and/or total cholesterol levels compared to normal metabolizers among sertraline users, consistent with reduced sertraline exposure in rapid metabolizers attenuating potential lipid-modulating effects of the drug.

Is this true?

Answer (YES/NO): NO